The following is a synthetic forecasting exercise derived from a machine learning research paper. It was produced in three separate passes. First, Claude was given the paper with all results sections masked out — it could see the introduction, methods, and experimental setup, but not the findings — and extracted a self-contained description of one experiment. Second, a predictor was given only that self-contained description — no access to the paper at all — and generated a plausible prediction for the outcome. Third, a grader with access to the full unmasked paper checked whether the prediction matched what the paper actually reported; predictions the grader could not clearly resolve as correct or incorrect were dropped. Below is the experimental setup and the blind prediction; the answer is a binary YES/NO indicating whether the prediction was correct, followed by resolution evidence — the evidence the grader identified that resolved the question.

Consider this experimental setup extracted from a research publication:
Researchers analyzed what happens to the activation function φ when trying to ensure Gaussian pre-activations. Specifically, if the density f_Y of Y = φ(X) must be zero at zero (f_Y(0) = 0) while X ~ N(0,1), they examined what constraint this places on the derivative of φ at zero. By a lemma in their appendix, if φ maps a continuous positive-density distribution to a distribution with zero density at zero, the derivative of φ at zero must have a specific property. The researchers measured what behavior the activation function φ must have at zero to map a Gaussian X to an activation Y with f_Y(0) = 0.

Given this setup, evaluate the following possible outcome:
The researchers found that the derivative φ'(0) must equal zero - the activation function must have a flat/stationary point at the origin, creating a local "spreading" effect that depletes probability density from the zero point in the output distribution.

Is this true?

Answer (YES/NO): NO